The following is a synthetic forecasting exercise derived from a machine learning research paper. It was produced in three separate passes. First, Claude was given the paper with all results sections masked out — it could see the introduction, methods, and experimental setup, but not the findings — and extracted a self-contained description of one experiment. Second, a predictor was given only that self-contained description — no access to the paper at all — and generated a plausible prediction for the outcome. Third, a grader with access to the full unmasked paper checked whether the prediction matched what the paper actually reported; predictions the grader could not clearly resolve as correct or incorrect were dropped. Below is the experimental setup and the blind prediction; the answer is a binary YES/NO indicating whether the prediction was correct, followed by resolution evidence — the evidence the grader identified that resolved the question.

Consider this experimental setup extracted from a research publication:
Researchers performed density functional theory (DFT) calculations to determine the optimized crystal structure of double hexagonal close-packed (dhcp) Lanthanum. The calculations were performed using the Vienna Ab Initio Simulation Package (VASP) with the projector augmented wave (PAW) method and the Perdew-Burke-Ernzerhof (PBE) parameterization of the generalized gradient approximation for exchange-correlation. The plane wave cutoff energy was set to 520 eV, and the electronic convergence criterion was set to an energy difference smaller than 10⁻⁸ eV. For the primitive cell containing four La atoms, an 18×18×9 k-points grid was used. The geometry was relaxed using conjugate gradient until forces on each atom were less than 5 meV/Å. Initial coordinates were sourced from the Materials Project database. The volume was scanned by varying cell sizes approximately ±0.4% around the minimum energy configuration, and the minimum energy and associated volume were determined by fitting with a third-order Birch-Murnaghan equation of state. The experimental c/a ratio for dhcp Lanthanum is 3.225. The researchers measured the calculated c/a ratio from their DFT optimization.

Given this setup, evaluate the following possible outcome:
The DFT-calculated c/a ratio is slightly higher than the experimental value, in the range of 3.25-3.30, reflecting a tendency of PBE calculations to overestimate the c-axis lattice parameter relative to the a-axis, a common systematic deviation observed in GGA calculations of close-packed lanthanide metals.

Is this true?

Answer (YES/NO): NO